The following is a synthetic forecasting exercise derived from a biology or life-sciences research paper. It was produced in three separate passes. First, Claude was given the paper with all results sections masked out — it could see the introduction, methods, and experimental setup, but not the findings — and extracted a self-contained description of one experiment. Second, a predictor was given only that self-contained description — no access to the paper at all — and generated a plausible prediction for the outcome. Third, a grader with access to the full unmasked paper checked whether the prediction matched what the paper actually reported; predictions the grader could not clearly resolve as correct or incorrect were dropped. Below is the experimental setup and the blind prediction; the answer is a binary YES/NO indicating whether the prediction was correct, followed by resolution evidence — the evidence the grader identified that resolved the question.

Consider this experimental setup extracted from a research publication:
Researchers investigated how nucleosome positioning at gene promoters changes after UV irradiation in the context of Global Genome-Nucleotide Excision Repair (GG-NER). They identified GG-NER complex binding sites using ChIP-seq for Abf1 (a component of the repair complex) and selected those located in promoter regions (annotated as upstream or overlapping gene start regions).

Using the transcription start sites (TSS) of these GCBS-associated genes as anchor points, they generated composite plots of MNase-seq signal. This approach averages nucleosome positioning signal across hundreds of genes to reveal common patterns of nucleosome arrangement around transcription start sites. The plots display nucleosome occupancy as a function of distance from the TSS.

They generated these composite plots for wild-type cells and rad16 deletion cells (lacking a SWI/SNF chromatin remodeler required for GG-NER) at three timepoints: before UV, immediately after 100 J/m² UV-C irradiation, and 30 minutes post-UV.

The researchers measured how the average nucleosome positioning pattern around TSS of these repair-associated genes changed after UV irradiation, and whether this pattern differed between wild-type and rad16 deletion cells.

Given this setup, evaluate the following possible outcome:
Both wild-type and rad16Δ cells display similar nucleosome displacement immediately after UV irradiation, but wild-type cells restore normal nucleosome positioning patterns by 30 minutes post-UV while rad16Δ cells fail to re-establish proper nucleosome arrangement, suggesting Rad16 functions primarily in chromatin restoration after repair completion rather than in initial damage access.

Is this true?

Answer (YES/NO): NO